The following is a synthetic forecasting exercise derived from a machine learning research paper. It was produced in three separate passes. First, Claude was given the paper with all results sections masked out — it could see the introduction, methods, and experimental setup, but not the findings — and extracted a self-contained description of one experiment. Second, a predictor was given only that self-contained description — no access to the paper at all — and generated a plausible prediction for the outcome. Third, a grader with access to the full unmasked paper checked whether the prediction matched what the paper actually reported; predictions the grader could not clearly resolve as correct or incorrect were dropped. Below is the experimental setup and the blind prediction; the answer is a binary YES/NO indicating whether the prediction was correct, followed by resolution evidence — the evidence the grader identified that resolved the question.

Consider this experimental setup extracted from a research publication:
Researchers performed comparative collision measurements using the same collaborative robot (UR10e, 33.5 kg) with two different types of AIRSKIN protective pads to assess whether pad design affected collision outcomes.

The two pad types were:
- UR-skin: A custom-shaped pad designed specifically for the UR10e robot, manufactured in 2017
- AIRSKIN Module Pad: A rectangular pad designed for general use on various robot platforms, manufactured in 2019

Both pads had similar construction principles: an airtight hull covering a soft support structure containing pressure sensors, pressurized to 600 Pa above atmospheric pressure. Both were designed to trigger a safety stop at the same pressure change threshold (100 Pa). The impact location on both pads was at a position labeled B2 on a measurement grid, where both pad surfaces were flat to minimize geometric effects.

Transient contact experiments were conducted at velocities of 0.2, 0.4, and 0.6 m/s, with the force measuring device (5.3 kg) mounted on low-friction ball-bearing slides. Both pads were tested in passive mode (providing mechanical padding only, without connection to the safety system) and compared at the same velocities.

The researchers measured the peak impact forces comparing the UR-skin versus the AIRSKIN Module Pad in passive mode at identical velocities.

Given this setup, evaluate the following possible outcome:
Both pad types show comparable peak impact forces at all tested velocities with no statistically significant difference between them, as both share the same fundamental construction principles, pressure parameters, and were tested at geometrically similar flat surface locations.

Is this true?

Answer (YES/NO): NO